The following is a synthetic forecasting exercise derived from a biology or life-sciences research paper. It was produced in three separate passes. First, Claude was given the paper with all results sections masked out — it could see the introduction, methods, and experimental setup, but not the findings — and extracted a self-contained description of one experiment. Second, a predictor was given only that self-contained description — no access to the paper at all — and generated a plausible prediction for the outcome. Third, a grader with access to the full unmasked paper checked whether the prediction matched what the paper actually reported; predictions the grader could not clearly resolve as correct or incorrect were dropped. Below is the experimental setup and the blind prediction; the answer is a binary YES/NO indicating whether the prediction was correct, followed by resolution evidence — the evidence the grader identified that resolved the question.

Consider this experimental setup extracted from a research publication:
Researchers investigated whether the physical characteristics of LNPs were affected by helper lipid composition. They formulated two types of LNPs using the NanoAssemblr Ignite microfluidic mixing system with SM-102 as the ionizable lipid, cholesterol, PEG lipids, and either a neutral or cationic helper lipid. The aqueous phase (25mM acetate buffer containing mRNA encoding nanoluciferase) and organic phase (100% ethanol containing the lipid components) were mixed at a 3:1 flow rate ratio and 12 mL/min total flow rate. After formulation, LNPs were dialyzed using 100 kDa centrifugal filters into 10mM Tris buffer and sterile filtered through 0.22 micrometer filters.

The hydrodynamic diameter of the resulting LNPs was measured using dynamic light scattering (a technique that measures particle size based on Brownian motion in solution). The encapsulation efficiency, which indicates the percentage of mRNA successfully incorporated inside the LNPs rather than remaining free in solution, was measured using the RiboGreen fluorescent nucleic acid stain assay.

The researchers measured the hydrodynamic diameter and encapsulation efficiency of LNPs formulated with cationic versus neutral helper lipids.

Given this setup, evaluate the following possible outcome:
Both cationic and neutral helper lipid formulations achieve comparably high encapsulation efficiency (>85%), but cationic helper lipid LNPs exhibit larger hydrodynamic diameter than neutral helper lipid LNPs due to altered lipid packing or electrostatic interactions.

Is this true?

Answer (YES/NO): YES